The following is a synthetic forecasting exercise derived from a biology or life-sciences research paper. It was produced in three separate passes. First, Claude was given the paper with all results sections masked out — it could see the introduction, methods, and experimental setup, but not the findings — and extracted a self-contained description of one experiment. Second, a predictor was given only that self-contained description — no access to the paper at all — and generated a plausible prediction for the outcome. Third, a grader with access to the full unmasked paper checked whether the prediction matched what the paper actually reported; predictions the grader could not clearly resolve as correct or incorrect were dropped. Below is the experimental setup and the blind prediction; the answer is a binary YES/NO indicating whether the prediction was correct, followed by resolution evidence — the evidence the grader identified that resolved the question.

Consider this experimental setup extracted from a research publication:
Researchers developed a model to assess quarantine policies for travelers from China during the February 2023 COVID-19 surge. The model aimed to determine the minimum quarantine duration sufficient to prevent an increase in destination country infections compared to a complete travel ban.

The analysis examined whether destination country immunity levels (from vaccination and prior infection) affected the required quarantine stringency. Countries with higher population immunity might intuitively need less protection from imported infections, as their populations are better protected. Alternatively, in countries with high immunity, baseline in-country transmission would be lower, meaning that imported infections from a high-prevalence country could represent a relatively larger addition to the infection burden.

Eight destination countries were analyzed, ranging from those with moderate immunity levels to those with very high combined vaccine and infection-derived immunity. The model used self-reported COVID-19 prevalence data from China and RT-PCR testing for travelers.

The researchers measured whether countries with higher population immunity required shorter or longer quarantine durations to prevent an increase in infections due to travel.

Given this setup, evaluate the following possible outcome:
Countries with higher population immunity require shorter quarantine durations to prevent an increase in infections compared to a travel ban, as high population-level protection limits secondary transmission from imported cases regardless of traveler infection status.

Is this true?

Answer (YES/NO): NO